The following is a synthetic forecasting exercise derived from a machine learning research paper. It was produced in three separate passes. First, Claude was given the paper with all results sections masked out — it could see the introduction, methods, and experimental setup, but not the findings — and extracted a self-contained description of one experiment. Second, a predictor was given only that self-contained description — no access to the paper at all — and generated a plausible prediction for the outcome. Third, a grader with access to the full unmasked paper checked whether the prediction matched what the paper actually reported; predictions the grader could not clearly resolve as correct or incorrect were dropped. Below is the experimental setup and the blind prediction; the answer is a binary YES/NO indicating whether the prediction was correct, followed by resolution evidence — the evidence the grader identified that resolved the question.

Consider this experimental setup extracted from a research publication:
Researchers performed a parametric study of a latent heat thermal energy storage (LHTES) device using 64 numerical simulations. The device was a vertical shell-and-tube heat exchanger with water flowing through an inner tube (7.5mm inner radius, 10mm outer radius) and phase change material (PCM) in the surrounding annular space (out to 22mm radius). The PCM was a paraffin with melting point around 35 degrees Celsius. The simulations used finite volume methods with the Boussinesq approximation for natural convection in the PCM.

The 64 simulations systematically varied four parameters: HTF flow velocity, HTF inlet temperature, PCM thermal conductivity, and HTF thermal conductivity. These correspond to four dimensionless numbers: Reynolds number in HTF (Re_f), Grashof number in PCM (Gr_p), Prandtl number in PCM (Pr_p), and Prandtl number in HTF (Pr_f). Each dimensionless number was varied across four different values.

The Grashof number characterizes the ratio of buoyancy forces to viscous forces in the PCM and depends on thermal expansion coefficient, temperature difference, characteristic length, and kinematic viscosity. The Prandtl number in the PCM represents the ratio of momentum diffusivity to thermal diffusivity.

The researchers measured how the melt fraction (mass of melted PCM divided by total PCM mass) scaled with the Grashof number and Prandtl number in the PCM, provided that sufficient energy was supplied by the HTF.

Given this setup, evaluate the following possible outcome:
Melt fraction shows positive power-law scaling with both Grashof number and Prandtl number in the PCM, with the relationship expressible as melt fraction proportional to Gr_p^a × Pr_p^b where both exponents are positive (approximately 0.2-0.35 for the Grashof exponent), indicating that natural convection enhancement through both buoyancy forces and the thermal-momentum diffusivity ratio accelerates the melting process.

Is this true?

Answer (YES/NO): NO